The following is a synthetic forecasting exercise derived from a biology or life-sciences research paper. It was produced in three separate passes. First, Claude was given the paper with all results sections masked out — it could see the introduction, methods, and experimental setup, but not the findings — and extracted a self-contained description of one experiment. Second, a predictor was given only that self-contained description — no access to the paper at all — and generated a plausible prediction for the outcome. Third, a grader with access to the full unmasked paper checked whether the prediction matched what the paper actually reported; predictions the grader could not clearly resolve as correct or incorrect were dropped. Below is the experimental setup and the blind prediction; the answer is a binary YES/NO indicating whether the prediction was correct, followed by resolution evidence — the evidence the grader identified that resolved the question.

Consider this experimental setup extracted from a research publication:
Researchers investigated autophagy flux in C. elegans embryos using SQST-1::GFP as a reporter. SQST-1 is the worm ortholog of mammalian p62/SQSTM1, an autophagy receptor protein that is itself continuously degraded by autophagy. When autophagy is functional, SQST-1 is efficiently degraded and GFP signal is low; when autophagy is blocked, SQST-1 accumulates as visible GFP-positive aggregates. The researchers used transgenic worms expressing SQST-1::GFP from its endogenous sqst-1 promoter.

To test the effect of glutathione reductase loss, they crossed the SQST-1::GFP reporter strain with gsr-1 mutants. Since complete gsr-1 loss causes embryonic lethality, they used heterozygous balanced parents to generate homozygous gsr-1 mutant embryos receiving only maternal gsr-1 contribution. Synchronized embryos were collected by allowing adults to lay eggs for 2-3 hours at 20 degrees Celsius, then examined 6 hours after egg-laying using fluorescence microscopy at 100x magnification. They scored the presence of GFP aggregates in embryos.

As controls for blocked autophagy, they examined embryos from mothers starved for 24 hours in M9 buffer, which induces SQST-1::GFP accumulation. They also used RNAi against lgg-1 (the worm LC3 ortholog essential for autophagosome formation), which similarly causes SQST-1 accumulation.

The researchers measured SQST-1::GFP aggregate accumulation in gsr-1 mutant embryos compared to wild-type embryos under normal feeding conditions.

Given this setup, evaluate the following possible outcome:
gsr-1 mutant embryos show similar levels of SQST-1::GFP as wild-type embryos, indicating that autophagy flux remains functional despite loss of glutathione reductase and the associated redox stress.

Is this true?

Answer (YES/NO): YES